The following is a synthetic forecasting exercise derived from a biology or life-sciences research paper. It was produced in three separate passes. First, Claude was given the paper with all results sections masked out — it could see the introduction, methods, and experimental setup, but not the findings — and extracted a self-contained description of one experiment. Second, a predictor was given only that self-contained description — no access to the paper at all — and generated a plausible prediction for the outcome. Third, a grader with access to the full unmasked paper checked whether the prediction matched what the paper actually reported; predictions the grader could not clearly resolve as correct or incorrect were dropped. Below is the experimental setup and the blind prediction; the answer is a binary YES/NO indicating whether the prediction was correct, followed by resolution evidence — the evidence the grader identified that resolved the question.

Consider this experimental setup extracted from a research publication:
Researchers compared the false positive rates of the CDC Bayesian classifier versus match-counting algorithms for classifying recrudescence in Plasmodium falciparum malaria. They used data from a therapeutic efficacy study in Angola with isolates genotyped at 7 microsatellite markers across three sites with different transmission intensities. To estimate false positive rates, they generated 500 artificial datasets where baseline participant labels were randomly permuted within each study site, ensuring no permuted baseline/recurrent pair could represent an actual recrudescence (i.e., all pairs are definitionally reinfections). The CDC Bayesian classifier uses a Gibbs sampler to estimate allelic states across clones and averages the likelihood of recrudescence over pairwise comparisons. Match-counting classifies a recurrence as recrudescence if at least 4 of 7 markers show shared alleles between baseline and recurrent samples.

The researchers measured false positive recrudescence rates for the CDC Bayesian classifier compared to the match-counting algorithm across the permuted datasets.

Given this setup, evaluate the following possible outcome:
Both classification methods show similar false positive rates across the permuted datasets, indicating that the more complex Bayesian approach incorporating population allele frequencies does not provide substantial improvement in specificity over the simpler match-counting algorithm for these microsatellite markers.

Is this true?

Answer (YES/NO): NO